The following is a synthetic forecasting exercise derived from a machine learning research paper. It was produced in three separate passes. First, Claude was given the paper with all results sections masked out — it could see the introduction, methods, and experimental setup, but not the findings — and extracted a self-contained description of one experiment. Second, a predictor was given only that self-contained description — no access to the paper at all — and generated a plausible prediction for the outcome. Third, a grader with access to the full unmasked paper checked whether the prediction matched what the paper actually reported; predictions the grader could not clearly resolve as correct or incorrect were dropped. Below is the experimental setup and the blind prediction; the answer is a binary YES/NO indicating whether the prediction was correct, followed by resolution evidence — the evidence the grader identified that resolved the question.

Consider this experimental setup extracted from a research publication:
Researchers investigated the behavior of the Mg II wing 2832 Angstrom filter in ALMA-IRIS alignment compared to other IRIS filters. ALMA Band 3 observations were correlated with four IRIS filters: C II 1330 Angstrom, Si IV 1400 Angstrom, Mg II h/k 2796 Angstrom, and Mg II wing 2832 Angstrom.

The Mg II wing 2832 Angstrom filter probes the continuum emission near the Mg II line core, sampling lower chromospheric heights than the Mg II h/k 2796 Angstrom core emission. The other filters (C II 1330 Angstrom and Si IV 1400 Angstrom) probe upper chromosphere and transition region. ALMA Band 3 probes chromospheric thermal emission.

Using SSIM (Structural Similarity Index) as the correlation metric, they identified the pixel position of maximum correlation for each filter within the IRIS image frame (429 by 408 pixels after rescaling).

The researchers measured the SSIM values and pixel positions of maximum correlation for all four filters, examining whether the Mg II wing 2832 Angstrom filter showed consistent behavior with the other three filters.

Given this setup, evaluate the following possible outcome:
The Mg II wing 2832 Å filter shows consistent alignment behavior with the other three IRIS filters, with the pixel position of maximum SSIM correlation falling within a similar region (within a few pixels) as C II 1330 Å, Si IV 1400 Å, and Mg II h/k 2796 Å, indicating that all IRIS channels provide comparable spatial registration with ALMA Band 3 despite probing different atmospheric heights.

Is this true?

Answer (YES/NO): NO